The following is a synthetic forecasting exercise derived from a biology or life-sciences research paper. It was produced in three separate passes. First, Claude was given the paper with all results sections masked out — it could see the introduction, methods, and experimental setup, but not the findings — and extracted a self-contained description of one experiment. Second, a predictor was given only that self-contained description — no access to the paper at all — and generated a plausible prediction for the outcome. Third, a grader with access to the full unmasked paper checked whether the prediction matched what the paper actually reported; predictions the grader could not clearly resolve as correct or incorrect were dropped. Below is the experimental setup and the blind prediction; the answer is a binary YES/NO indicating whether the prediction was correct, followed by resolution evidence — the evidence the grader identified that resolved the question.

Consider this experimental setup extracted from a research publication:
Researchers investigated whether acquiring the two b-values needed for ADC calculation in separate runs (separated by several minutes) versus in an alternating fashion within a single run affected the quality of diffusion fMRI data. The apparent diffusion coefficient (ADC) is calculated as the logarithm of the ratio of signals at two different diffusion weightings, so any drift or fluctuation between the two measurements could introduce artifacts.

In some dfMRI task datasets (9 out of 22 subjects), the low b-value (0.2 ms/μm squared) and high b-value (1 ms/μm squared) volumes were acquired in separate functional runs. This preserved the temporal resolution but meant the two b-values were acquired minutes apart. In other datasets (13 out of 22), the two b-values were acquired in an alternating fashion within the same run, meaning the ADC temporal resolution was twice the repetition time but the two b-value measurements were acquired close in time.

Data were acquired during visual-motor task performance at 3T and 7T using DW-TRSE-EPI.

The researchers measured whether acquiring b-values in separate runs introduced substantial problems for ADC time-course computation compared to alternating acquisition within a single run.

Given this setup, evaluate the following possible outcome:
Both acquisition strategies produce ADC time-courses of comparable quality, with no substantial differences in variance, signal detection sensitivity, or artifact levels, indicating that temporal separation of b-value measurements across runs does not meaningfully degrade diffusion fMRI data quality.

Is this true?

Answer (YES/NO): NO